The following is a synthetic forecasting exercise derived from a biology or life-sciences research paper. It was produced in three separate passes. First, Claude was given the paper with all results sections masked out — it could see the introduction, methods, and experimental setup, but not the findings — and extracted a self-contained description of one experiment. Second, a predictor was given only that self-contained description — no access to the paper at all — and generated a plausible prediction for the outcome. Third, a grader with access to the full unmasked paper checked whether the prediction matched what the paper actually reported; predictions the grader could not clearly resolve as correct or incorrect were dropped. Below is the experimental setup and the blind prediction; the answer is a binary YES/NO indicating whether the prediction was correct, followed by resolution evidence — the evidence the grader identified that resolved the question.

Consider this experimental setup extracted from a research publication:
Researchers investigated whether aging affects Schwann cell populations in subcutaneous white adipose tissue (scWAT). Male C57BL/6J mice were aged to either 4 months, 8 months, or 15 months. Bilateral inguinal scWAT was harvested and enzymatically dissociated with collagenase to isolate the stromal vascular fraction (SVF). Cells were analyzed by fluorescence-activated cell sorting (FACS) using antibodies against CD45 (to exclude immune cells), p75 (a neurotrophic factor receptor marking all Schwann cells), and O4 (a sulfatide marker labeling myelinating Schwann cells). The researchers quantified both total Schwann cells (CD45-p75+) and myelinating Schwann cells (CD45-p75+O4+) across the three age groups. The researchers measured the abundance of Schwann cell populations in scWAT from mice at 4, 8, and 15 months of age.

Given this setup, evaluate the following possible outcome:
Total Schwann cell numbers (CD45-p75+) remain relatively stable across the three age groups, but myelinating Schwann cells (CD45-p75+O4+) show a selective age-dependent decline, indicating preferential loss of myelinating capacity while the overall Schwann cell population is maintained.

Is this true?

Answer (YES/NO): NO